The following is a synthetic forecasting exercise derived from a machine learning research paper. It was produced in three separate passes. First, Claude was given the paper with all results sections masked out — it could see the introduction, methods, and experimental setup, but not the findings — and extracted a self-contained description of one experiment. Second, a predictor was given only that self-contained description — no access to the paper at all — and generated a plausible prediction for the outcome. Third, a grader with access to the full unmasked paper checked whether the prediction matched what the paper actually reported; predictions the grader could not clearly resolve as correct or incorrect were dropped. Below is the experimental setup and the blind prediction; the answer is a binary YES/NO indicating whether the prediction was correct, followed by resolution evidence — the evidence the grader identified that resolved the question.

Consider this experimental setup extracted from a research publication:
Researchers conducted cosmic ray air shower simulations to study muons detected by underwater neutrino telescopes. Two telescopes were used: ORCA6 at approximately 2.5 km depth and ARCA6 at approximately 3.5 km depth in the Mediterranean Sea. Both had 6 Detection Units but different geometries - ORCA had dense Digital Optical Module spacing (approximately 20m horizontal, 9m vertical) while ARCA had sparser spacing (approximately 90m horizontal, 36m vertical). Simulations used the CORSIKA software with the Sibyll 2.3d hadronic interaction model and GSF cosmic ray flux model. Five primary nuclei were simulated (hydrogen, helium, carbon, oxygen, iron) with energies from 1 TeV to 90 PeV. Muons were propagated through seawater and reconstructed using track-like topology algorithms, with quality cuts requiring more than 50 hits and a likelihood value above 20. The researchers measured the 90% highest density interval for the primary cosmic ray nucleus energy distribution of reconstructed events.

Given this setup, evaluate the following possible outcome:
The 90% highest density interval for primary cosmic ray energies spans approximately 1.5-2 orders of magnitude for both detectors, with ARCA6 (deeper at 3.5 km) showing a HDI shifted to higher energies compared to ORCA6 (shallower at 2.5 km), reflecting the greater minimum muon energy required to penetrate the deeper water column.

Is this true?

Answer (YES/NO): YES